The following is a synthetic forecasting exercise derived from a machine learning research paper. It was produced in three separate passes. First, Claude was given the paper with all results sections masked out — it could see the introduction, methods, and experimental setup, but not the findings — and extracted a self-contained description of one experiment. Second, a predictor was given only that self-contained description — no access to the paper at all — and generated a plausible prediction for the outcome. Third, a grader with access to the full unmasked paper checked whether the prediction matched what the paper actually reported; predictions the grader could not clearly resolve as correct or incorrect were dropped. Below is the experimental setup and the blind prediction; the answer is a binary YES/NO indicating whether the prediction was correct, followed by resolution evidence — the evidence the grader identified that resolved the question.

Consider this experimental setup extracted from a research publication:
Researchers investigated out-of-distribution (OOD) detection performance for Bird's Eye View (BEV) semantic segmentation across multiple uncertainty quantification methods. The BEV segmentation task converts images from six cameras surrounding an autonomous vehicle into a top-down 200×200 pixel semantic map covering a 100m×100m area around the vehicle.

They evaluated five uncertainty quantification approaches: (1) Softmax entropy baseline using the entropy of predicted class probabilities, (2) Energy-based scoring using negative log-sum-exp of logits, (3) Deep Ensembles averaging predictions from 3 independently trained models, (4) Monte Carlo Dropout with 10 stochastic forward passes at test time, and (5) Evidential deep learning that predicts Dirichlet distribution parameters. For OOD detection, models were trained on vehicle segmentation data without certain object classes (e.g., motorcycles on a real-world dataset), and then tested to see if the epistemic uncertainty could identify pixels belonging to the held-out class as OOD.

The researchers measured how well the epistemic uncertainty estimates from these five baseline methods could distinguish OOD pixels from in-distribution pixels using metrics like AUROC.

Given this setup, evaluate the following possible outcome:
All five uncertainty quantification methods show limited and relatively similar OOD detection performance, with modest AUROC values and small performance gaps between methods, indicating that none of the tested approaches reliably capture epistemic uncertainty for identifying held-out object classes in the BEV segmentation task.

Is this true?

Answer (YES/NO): NO